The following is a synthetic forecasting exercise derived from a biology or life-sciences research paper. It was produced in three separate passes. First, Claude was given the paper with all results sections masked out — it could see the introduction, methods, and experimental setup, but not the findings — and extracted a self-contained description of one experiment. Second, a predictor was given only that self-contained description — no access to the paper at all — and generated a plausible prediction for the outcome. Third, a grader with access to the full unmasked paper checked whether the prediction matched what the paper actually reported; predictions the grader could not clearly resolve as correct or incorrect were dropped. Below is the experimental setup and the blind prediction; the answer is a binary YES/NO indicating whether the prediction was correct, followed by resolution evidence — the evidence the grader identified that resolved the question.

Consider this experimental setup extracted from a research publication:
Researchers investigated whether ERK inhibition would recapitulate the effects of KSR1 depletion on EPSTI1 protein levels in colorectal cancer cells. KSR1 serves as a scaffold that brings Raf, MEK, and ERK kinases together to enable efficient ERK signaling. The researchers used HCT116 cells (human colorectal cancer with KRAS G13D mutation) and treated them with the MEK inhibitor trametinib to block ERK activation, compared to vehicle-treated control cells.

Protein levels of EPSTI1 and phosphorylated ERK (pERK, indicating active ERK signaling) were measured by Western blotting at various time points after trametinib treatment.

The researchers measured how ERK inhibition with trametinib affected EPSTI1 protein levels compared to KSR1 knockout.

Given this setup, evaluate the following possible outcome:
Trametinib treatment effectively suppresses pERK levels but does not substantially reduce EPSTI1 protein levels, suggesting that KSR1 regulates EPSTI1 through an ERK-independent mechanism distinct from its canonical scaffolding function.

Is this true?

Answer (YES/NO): NO